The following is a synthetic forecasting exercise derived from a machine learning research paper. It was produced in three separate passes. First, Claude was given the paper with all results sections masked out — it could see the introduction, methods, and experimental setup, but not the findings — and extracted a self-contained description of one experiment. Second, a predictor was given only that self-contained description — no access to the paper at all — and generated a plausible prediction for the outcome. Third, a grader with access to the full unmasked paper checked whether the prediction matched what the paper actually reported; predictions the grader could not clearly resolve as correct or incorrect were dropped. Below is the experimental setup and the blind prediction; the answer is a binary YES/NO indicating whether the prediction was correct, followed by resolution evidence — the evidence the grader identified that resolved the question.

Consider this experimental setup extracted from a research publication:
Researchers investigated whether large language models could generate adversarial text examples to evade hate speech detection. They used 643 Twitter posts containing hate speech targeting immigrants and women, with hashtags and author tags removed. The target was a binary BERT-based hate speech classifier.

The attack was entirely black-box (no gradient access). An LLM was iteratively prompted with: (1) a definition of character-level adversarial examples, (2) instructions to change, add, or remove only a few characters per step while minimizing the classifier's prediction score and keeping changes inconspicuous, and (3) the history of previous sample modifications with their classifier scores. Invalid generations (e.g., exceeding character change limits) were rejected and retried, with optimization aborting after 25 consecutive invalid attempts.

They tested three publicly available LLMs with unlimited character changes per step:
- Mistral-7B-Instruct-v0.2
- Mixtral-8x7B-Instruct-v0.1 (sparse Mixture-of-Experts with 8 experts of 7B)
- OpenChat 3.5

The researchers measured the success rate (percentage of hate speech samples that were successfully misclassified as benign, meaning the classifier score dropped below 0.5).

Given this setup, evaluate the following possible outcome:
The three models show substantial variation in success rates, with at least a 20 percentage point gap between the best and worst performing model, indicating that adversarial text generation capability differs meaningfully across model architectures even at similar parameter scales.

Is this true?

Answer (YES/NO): YES